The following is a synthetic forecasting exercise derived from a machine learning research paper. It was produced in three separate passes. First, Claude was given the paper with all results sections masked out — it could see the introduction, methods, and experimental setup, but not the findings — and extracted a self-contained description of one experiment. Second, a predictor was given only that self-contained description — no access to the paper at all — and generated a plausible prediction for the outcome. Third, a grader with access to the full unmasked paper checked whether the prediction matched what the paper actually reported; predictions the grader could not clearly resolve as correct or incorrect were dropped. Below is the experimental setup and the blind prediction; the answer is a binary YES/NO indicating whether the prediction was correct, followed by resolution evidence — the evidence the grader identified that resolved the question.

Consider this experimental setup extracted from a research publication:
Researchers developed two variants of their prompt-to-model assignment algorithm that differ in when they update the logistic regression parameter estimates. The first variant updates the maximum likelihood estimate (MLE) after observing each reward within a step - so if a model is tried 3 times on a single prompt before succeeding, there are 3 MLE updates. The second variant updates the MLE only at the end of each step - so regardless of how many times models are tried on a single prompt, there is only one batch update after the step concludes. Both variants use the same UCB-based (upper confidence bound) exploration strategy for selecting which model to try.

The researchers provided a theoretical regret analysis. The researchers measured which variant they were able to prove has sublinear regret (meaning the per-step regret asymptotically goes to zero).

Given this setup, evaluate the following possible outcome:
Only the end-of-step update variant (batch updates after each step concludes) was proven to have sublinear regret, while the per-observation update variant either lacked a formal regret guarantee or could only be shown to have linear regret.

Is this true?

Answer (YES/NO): YES